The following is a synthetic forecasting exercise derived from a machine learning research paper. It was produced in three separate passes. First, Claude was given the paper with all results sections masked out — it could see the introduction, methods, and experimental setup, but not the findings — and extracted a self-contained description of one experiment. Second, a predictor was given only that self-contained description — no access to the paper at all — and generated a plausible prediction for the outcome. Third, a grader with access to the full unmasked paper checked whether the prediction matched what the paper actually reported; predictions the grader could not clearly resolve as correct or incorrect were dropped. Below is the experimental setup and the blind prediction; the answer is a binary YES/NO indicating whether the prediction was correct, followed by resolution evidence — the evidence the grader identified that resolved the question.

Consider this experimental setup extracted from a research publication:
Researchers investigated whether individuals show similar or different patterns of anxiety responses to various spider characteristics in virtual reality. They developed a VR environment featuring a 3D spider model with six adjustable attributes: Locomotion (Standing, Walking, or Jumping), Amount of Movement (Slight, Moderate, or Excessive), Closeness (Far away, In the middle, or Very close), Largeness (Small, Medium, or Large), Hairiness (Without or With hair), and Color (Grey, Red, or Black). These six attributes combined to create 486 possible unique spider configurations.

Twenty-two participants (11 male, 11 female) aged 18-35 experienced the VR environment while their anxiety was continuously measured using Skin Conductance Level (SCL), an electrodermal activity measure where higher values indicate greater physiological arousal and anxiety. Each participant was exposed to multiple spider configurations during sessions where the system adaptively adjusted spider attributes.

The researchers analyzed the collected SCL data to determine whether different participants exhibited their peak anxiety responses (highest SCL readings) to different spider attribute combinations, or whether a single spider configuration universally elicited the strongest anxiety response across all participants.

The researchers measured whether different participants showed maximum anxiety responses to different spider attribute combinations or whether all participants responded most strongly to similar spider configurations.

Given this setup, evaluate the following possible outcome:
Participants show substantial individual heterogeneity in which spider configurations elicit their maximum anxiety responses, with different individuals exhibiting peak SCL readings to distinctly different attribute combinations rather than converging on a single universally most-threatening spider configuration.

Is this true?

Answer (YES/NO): YES